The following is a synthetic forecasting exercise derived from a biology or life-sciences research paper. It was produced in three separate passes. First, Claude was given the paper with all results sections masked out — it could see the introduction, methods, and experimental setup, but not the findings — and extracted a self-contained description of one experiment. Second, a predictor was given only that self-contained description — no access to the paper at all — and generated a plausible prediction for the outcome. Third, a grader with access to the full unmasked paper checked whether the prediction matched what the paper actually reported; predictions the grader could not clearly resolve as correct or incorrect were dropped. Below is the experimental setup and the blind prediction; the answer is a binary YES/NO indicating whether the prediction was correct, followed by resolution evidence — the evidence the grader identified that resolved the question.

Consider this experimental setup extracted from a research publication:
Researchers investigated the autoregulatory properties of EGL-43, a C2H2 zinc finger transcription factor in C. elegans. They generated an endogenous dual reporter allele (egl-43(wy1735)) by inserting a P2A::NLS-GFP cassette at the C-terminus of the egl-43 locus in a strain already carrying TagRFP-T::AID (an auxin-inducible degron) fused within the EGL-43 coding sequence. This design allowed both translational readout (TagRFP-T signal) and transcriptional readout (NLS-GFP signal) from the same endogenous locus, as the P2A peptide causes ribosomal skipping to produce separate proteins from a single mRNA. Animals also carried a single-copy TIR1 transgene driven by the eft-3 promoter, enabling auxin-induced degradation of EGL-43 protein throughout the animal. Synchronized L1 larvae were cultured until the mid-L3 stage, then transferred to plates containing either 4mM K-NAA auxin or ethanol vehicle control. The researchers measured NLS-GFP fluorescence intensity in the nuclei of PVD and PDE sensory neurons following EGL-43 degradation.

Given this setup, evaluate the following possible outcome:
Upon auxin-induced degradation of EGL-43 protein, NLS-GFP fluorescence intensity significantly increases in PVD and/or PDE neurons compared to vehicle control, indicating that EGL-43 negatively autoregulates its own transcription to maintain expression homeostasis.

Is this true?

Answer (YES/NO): YES